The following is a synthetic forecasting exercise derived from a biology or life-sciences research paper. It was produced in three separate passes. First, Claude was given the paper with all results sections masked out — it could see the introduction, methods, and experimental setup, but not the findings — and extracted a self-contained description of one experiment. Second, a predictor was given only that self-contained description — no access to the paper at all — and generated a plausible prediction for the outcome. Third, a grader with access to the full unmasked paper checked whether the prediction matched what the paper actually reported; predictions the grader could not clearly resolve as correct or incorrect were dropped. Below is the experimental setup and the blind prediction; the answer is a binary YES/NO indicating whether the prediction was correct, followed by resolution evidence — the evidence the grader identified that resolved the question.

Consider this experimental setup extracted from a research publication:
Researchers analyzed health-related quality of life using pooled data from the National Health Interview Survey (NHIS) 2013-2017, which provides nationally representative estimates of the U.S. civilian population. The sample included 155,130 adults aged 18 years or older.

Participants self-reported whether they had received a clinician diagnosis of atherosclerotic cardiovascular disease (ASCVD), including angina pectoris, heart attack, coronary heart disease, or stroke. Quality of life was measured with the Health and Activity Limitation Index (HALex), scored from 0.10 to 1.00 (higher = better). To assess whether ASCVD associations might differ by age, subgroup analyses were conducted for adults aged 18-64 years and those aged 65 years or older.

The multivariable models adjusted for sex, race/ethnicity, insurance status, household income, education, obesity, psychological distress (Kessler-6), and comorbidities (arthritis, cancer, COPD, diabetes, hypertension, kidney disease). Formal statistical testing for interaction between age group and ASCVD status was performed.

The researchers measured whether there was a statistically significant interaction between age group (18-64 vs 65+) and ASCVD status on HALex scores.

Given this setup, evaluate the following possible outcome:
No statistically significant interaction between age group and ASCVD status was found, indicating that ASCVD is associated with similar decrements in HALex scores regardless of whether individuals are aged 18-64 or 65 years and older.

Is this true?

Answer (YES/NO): YES